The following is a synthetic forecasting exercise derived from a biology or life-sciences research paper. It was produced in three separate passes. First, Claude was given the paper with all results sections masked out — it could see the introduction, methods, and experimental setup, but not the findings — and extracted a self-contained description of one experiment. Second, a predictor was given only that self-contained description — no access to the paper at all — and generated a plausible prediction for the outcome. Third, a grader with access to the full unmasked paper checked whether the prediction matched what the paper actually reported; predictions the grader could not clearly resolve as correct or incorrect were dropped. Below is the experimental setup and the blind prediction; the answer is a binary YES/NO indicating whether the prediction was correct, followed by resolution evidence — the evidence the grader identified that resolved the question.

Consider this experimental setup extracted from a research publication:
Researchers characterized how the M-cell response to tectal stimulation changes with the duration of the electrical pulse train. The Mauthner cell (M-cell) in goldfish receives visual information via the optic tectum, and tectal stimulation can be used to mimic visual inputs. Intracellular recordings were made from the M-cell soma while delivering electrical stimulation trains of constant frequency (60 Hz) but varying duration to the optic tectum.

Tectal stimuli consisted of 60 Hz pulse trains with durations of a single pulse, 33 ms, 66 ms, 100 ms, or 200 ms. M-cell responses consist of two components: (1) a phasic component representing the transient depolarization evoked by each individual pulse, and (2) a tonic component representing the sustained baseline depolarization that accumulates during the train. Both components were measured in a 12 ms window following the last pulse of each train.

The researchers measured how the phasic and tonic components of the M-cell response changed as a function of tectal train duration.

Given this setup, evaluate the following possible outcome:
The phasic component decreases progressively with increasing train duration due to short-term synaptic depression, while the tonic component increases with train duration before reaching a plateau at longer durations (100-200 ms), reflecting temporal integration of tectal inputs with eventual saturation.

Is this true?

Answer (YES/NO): NO